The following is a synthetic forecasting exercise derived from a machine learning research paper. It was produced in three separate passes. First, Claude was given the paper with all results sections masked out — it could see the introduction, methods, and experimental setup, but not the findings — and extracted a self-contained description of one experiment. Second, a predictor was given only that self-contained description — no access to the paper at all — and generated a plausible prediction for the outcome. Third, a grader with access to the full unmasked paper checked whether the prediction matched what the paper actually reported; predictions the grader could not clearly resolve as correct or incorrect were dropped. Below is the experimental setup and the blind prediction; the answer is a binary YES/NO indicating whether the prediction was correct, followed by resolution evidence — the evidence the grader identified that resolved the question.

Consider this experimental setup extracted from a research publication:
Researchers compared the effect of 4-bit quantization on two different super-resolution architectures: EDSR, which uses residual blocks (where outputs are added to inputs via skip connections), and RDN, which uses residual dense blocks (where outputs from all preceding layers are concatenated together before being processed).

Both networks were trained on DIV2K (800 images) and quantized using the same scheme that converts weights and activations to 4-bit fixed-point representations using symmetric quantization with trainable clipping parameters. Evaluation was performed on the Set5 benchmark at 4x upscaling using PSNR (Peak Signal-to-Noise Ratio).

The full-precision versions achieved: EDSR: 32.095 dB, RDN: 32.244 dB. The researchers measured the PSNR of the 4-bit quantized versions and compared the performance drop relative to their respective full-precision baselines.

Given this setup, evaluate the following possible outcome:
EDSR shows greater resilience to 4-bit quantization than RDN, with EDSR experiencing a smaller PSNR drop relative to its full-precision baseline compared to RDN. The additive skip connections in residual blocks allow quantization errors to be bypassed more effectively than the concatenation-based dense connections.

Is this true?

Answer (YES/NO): YES